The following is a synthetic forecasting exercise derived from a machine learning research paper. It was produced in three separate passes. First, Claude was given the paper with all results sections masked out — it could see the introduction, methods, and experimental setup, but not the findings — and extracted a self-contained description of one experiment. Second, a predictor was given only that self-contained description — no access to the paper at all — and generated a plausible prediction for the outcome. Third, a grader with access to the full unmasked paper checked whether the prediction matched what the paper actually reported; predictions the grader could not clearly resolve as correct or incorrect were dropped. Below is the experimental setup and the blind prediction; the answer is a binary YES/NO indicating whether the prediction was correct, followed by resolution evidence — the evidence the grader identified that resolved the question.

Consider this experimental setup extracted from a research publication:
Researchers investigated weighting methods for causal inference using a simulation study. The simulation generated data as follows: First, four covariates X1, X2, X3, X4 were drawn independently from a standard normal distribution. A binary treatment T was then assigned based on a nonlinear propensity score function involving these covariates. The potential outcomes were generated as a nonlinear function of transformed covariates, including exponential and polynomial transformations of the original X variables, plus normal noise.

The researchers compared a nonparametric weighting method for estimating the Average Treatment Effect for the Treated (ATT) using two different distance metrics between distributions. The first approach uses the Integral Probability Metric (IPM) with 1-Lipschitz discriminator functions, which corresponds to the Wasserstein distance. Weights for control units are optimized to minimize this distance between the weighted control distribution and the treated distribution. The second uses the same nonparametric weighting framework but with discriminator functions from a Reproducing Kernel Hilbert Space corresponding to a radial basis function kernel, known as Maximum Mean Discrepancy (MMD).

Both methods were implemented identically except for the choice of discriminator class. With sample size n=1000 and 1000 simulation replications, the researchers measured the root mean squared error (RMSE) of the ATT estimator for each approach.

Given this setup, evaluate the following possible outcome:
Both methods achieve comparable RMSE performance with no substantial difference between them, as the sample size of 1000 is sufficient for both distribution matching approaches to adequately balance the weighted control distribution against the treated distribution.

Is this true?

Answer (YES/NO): NO